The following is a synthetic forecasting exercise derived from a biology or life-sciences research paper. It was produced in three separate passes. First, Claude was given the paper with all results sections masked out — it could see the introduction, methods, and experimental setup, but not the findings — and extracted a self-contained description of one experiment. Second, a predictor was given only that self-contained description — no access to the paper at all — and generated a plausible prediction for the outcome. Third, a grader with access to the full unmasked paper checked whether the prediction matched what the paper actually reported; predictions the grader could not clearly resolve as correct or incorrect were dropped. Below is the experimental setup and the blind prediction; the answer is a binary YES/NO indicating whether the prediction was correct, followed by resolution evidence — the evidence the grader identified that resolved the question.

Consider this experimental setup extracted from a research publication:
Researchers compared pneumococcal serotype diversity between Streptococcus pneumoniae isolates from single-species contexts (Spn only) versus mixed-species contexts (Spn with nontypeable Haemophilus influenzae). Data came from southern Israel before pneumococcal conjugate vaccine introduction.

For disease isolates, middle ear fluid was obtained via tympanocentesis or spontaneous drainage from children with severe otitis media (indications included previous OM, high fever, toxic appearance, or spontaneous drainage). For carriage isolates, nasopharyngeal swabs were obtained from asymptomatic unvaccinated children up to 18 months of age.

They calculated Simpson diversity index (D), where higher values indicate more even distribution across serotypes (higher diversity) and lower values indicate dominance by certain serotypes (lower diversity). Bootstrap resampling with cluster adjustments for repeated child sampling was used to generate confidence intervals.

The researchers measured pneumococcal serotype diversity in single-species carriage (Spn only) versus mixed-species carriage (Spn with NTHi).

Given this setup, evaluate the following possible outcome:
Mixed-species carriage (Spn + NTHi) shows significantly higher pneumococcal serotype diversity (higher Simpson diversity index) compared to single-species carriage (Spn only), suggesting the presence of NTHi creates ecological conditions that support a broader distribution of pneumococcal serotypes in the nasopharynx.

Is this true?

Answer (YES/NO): NO